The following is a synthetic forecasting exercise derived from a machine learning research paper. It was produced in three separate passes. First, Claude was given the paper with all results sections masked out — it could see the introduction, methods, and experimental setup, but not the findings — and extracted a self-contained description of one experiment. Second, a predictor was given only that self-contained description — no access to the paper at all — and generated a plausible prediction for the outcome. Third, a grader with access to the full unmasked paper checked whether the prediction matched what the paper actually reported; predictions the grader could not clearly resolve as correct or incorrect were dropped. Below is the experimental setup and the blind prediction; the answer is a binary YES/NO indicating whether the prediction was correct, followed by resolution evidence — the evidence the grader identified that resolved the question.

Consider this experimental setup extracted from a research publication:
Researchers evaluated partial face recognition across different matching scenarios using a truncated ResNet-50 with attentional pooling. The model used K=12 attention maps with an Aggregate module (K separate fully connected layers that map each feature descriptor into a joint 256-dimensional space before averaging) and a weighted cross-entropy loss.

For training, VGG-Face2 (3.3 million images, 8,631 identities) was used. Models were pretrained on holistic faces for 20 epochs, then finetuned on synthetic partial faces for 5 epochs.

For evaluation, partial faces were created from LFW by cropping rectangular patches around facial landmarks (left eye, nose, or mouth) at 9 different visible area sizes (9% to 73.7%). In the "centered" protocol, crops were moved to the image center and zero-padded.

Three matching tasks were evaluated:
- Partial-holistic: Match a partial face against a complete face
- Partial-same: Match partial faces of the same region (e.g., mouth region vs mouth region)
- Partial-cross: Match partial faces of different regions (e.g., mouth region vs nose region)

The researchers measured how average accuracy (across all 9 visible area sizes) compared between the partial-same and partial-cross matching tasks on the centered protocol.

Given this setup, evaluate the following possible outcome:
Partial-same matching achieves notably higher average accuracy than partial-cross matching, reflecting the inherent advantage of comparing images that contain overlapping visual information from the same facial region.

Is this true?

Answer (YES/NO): YES